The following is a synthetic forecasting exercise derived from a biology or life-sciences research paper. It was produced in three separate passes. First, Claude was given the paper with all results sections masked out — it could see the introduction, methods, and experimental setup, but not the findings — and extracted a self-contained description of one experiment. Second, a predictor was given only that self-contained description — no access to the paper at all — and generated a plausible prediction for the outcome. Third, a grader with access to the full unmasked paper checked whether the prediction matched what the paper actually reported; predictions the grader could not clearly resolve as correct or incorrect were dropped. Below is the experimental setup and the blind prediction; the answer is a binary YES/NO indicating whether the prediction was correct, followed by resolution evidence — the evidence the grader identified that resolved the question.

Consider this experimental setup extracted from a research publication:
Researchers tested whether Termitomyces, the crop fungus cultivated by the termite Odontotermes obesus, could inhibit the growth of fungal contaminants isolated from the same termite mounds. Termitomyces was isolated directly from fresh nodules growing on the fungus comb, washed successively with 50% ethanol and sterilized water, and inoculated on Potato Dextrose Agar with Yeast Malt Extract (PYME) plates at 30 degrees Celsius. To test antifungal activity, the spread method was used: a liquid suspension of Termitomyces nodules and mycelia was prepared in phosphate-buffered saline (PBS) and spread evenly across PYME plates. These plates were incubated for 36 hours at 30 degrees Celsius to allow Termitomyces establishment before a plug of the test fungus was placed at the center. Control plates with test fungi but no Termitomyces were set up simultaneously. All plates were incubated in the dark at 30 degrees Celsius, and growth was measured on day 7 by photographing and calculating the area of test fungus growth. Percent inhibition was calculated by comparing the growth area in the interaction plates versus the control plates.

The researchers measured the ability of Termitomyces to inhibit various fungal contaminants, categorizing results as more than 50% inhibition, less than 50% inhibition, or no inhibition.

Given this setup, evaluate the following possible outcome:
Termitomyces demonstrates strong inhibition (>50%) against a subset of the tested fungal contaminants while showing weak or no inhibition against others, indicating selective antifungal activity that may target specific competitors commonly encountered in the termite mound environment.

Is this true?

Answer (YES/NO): YES